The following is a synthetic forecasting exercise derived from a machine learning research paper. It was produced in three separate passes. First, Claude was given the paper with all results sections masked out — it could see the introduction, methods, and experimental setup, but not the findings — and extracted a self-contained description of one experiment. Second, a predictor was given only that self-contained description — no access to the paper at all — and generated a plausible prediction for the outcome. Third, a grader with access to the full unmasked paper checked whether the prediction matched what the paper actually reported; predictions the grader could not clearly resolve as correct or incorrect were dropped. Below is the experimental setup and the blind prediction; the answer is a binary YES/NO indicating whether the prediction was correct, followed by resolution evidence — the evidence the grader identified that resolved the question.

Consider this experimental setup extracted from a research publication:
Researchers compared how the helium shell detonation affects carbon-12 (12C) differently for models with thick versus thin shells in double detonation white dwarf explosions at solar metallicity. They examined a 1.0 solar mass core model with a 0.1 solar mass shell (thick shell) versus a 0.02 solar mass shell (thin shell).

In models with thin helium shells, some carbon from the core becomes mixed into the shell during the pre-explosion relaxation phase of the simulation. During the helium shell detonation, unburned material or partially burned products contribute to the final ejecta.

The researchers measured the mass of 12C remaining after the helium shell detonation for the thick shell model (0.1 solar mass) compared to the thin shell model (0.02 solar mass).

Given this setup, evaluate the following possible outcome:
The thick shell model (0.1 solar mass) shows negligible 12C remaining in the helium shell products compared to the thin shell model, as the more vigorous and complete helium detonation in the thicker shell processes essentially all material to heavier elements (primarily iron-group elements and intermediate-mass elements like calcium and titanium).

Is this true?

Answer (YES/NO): YES